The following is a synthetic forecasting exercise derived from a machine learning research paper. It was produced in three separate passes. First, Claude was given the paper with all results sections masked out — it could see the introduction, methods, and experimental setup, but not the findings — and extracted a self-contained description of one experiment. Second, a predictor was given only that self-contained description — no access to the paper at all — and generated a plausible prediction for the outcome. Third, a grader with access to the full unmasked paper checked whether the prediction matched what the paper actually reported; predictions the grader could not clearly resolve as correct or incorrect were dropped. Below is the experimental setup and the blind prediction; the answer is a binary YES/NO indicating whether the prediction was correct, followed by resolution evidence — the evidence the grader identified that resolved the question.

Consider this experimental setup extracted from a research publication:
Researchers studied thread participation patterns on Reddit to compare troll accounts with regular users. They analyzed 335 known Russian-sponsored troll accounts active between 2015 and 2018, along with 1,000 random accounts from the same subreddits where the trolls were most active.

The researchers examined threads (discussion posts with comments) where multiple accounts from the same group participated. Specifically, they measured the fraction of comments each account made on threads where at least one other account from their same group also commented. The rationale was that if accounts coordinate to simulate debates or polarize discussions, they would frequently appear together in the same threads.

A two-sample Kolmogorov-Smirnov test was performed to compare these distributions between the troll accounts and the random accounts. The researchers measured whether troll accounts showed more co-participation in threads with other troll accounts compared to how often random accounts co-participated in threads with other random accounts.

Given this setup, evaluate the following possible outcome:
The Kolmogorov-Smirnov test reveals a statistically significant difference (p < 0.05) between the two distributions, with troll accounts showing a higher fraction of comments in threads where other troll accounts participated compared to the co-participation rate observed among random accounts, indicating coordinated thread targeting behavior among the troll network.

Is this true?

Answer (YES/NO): YES